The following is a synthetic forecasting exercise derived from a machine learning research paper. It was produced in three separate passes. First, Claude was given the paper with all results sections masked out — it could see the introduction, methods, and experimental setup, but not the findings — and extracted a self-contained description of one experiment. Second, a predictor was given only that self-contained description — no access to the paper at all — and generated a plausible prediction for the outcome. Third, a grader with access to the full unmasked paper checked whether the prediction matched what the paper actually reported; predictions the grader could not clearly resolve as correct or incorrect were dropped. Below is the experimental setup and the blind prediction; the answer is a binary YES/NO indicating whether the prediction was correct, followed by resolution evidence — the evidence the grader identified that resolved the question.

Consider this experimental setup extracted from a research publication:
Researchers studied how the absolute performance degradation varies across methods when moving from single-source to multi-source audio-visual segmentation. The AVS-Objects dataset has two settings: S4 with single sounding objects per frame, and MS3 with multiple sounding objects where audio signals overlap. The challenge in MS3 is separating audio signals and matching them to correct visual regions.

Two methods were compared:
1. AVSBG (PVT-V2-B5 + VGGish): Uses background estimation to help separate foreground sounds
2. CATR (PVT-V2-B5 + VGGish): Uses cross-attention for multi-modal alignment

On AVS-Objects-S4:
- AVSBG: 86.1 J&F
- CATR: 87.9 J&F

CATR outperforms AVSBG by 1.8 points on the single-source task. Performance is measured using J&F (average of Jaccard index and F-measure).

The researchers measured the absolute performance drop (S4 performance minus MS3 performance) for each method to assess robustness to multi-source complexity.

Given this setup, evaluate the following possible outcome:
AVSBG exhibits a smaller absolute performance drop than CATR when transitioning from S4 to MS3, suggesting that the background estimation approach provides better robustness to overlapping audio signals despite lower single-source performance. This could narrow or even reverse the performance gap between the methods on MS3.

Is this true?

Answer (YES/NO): NO